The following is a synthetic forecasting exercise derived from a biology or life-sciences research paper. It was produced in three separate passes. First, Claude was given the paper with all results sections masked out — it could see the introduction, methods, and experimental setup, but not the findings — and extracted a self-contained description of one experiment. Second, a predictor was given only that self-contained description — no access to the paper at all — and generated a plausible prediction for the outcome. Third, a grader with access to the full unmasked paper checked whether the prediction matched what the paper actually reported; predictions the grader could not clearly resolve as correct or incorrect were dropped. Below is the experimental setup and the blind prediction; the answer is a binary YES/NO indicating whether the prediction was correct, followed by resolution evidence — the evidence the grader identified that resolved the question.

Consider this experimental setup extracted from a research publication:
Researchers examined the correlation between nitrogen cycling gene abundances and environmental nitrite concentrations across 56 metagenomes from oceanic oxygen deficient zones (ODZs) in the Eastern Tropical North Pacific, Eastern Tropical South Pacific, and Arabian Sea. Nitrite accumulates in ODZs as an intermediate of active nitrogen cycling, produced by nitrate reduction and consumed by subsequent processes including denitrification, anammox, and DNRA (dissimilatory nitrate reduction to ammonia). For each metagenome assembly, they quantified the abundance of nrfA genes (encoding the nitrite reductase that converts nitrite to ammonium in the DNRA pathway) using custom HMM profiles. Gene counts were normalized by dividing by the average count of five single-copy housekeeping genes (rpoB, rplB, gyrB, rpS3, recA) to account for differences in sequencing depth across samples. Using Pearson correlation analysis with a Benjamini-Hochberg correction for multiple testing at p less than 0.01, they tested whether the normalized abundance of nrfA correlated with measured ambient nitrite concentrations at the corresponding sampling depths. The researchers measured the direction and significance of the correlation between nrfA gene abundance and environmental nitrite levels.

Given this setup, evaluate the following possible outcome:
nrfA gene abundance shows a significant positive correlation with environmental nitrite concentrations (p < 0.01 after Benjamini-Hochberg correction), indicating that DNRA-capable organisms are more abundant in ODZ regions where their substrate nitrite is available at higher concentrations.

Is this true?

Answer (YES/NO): NO